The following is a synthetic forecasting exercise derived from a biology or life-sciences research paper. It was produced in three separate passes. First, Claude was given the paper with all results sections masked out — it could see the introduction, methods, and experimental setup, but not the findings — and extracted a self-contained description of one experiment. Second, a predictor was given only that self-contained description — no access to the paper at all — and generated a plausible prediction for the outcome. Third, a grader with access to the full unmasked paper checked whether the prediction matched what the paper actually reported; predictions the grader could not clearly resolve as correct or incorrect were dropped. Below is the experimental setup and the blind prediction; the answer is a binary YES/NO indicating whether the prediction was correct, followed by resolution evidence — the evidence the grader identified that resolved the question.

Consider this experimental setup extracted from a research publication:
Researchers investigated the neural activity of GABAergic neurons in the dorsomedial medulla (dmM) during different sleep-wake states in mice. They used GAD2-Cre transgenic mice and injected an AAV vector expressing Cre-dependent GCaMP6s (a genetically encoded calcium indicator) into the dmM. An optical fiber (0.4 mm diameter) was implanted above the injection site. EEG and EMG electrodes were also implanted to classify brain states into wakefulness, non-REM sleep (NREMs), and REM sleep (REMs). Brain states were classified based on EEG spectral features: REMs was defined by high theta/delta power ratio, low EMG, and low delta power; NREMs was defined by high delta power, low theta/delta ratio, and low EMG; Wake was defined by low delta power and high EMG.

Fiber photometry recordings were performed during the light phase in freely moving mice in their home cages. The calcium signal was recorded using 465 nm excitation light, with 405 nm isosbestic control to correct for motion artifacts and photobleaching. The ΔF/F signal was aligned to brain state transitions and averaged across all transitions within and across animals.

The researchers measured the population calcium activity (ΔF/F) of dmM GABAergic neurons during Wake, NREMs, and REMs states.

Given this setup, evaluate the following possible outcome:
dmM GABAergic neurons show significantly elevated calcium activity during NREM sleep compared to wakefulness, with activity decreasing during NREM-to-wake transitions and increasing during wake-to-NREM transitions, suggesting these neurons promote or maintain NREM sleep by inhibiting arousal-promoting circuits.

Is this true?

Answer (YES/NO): NO